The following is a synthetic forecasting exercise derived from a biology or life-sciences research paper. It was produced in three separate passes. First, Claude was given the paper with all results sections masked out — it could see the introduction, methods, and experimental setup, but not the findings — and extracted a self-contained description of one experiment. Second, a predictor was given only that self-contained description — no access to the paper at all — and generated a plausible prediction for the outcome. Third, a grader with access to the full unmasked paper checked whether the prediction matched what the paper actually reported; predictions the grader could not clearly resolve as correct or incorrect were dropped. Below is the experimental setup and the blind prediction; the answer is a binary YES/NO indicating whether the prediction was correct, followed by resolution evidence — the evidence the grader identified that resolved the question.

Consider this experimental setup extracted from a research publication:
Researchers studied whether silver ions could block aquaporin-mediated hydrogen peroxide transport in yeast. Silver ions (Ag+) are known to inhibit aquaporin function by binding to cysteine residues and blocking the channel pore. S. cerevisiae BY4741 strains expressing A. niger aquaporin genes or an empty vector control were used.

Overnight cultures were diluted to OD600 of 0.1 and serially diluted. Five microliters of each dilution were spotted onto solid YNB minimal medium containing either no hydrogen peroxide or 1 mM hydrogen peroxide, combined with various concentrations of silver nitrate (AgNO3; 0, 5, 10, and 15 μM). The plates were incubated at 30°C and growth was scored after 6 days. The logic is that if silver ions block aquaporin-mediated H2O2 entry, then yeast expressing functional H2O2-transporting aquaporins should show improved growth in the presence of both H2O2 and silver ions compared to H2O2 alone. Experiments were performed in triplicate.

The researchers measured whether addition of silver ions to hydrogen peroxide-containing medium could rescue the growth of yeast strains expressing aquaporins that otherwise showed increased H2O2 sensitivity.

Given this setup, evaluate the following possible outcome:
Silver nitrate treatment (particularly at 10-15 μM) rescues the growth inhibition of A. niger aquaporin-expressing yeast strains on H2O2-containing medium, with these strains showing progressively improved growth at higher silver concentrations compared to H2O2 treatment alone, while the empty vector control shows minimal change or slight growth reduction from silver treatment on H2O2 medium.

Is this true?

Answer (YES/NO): NO